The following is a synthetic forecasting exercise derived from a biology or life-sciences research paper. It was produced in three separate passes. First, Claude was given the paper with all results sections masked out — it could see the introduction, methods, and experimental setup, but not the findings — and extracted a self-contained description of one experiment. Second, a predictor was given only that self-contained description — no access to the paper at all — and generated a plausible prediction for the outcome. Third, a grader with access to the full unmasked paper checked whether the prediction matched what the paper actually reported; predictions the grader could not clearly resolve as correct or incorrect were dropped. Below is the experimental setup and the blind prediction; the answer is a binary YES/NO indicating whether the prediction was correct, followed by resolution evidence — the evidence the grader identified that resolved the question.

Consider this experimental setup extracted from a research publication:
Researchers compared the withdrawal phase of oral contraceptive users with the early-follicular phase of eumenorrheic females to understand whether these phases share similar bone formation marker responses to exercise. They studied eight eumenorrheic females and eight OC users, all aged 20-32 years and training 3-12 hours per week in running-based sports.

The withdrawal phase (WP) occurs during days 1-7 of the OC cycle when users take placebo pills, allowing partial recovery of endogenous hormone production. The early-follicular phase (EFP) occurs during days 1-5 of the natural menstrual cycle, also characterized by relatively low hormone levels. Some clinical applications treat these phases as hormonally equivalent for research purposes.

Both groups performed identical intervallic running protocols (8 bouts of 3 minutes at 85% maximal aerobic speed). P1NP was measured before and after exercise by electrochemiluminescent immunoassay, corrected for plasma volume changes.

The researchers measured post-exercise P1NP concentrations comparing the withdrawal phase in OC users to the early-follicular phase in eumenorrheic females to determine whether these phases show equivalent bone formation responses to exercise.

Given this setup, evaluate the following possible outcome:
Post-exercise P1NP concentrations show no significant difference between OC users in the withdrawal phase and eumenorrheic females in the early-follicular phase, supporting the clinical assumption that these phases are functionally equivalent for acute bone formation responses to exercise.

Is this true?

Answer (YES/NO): YES